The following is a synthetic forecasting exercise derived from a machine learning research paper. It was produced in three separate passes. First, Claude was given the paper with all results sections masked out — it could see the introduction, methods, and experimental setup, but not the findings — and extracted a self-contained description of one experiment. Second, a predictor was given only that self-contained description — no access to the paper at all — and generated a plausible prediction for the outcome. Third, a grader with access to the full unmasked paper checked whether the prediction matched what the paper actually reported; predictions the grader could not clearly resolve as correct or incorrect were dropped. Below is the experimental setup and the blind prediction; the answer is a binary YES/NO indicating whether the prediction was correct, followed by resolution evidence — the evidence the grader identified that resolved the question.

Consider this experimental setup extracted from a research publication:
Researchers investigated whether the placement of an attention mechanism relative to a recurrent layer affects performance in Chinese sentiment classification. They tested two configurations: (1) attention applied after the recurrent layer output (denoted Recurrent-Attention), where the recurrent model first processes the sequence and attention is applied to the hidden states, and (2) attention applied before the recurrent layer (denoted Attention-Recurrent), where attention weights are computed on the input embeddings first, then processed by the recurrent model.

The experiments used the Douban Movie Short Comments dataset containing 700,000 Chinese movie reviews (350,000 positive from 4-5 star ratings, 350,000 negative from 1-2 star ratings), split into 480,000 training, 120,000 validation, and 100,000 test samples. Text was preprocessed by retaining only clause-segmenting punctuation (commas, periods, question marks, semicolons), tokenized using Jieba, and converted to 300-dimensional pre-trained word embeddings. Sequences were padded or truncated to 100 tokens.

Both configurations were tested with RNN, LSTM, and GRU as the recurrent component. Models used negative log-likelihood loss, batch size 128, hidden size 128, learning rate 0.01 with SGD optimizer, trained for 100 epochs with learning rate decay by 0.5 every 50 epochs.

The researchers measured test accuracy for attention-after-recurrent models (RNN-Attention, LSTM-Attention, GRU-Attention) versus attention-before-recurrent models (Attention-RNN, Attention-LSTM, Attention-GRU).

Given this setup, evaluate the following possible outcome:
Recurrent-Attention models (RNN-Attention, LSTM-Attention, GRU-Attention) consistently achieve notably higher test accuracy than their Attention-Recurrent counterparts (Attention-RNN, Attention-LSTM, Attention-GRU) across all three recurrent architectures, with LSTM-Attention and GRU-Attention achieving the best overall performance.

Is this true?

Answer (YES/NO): NO